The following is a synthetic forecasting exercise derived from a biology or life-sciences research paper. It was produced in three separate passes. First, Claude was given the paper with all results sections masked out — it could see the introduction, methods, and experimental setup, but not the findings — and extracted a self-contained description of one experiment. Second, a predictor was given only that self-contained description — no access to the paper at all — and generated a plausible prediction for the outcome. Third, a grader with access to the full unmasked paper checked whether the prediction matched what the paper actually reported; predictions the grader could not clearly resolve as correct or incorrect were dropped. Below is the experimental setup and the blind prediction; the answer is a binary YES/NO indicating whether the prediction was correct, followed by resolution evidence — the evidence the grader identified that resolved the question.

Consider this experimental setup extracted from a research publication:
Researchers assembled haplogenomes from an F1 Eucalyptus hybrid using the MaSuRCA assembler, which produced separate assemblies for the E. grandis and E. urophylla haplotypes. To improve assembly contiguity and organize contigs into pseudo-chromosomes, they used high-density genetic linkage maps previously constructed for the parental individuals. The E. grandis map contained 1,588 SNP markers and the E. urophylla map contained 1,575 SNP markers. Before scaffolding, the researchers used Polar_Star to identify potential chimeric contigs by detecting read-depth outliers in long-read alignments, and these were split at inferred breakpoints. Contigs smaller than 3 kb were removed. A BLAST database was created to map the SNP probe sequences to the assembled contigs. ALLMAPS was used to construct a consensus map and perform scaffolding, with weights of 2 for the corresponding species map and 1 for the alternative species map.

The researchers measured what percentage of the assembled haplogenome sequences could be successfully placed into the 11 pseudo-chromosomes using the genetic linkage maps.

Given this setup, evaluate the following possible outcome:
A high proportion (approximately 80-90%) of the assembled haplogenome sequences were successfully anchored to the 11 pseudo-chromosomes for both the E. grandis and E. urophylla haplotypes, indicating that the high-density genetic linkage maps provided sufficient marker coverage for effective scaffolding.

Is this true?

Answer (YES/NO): YES